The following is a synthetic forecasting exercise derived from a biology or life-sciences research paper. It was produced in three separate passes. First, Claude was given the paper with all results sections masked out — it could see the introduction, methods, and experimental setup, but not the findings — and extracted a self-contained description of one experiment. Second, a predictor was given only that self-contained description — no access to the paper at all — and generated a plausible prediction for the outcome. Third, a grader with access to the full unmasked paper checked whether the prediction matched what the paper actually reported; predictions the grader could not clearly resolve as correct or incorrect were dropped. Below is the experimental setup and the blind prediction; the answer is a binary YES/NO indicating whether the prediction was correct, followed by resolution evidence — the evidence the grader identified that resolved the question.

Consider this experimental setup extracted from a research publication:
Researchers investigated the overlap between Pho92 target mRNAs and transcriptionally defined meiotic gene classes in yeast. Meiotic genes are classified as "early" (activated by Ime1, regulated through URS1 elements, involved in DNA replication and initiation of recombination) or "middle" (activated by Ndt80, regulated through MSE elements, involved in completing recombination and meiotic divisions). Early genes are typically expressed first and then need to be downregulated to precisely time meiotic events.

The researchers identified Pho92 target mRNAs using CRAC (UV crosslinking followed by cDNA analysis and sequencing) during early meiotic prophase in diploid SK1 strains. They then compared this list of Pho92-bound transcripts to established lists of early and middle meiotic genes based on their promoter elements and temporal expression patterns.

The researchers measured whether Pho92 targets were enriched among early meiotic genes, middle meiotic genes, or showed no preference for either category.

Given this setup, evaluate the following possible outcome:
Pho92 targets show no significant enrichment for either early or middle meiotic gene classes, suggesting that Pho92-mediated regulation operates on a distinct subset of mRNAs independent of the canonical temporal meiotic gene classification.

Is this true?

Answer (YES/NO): NO